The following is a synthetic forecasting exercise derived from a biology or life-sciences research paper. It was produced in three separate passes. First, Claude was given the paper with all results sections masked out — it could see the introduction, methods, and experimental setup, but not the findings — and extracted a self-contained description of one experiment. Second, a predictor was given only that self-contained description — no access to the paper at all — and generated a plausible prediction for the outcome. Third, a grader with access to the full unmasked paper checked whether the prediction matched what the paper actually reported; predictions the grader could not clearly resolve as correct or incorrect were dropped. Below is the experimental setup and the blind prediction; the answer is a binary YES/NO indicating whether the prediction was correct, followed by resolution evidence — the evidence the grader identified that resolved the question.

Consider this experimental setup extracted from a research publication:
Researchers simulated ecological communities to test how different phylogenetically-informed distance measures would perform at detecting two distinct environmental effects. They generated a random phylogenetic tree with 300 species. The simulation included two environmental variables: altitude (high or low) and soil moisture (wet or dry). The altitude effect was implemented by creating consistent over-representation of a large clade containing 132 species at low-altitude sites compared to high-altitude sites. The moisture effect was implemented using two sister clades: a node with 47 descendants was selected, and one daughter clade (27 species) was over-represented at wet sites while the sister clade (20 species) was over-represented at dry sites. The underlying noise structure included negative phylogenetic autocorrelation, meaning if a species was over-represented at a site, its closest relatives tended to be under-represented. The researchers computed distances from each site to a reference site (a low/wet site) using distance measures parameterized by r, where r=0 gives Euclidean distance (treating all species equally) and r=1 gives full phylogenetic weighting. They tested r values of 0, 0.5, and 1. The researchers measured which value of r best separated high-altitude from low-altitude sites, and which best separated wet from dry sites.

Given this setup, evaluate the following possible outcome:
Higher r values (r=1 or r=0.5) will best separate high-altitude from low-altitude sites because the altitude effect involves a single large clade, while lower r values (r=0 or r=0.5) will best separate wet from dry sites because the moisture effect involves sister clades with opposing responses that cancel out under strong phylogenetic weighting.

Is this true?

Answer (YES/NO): NO